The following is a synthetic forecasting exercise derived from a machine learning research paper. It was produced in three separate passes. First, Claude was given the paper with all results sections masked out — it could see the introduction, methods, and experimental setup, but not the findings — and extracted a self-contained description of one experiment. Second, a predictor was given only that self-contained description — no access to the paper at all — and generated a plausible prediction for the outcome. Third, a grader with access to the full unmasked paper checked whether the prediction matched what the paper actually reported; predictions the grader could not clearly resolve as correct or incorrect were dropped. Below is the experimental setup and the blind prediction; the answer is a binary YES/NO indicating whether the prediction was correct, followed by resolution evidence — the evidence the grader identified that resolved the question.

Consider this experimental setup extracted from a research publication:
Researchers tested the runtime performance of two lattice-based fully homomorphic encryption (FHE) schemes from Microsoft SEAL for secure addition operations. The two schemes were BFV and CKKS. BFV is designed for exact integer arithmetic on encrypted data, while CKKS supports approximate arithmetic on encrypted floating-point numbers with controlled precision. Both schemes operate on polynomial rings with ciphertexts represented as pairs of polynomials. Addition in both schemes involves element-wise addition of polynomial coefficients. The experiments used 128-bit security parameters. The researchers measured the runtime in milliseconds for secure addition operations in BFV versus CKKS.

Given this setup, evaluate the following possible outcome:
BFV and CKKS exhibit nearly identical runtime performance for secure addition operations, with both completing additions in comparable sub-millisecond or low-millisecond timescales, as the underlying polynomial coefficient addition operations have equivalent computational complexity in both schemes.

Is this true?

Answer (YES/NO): NO